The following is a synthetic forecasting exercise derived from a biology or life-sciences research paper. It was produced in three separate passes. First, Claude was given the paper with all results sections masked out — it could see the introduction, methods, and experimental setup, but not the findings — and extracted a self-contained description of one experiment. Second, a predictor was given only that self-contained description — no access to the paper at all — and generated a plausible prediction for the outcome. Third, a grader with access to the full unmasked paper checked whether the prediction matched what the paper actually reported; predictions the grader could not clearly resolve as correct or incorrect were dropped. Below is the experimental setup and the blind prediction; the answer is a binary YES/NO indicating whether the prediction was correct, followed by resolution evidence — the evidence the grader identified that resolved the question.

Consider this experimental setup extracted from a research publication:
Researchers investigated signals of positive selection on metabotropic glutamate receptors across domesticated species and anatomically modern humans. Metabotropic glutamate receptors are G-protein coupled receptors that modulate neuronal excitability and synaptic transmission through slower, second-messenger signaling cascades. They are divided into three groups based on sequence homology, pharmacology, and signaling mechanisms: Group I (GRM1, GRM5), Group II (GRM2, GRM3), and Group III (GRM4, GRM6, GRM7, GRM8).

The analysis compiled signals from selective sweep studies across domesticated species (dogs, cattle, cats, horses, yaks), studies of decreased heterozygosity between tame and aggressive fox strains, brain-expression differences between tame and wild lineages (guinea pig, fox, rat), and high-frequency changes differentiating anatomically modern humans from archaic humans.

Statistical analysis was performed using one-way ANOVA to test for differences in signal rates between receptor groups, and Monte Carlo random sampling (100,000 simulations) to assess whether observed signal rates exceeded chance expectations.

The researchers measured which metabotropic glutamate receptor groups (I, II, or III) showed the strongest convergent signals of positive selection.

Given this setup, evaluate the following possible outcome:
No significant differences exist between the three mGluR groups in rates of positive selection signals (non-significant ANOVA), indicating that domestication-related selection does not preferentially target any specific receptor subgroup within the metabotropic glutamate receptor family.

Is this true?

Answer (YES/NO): NO